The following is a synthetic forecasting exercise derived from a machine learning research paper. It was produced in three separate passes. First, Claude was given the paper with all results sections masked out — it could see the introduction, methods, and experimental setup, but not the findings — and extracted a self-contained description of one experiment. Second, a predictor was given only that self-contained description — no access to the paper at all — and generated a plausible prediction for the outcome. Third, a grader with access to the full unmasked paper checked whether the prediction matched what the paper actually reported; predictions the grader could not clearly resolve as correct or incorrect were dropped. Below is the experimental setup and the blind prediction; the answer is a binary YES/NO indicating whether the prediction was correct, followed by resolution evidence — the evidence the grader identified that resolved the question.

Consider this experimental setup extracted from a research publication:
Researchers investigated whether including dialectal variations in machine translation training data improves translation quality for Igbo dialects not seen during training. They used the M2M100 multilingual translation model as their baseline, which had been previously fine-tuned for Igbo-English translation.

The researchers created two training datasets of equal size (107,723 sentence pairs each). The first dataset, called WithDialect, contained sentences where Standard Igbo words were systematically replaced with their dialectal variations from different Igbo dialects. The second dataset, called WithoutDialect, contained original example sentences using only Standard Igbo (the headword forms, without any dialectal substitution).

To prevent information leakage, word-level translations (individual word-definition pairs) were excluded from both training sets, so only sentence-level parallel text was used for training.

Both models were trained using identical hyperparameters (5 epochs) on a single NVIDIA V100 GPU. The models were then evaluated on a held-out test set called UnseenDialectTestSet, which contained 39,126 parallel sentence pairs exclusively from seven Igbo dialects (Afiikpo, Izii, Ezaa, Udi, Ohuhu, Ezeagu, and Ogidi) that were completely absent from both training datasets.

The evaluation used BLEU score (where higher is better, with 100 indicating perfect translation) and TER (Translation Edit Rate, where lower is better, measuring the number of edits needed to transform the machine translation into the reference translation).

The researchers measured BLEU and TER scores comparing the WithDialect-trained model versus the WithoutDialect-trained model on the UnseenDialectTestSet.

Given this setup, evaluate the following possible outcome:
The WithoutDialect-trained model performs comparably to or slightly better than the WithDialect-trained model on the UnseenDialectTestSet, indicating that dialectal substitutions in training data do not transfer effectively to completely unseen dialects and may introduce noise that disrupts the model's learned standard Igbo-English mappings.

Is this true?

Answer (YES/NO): NO